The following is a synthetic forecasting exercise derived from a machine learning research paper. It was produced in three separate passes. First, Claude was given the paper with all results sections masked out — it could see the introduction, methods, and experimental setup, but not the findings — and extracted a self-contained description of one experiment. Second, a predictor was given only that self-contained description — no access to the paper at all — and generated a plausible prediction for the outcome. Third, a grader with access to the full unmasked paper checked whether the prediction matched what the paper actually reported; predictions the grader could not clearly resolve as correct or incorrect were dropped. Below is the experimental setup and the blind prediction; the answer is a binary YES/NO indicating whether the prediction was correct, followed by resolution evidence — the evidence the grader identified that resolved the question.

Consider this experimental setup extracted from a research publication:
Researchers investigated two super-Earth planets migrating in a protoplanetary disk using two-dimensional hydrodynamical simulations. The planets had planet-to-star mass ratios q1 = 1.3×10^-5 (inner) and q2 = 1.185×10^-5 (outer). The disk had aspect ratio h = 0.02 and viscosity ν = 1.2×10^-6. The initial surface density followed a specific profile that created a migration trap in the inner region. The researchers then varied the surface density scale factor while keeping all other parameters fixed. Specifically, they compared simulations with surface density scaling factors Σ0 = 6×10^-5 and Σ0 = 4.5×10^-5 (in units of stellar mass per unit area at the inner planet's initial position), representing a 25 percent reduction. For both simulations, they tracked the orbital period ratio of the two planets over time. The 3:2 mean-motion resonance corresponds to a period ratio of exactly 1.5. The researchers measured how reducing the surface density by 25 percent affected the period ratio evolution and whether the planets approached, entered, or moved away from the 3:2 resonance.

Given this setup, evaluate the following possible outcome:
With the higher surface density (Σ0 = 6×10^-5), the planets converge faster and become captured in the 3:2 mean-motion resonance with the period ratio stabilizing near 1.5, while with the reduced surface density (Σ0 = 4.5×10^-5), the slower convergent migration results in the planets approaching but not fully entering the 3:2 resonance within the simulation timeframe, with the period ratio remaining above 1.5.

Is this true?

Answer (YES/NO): NO